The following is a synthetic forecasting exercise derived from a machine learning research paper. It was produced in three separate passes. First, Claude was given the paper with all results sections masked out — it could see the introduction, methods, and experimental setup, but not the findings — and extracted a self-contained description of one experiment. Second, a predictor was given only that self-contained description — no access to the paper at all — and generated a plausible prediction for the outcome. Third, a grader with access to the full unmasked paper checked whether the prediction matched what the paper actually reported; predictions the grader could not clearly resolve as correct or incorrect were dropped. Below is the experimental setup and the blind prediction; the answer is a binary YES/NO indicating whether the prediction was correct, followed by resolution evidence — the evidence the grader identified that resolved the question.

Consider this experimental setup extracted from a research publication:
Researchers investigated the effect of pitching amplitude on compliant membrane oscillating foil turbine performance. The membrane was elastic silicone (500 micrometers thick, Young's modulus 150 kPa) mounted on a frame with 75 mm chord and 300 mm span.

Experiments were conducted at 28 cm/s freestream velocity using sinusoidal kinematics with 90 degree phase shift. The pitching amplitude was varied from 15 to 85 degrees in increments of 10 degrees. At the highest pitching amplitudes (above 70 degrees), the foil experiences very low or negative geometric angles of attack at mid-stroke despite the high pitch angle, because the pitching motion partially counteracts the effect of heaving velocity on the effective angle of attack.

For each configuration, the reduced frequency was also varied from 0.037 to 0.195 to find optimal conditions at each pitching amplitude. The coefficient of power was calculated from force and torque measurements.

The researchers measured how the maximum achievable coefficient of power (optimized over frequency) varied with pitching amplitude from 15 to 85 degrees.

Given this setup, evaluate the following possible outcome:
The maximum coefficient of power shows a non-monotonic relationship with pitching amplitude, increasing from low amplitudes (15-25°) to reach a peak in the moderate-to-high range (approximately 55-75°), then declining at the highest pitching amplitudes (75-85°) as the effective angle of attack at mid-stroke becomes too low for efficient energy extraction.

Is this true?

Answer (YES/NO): YES